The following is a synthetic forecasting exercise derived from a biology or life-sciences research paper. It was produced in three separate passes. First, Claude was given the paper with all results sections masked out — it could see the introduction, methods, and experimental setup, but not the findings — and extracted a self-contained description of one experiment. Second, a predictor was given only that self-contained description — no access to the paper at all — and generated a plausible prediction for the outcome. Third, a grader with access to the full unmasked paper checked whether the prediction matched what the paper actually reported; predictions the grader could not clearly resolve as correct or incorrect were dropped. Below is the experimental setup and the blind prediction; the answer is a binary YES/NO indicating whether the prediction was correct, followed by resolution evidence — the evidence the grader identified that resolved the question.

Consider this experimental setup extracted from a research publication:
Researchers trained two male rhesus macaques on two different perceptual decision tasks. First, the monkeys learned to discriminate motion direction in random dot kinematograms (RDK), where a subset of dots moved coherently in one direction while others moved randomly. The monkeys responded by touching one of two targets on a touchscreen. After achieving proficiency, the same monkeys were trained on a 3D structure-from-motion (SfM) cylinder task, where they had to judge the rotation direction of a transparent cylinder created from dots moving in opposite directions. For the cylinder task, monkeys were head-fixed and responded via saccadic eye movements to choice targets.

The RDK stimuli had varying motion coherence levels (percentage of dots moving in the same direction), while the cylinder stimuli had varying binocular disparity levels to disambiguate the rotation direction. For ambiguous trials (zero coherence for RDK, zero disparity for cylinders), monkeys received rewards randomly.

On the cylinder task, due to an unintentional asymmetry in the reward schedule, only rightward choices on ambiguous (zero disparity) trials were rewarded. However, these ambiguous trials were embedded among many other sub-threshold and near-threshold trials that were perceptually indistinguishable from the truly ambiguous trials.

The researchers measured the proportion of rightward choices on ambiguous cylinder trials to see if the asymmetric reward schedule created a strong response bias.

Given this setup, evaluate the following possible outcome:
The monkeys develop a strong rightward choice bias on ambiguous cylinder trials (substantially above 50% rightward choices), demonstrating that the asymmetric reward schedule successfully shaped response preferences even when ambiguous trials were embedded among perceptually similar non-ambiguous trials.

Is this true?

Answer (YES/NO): NO